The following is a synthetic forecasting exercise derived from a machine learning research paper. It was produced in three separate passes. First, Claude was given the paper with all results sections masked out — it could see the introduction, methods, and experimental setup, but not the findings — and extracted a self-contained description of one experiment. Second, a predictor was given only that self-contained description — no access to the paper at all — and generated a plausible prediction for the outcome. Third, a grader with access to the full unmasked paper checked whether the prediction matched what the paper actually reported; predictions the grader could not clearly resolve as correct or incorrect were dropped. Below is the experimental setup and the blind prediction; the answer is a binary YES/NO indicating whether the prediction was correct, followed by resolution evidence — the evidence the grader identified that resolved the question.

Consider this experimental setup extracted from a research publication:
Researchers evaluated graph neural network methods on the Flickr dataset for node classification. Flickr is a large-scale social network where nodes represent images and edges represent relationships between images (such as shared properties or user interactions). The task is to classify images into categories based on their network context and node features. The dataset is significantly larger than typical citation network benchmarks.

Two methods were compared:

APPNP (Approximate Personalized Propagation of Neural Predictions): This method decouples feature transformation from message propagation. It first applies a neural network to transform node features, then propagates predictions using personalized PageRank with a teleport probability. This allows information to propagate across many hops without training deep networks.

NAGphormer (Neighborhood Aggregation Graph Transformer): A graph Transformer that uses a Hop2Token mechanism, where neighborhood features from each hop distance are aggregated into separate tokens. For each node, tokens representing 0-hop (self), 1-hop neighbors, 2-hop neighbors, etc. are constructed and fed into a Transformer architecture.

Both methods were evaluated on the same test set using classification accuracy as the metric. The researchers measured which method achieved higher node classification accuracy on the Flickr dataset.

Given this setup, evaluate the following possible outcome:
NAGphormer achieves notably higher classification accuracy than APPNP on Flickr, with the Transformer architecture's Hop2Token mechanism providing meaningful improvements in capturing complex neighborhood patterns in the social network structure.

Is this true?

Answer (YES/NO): NO